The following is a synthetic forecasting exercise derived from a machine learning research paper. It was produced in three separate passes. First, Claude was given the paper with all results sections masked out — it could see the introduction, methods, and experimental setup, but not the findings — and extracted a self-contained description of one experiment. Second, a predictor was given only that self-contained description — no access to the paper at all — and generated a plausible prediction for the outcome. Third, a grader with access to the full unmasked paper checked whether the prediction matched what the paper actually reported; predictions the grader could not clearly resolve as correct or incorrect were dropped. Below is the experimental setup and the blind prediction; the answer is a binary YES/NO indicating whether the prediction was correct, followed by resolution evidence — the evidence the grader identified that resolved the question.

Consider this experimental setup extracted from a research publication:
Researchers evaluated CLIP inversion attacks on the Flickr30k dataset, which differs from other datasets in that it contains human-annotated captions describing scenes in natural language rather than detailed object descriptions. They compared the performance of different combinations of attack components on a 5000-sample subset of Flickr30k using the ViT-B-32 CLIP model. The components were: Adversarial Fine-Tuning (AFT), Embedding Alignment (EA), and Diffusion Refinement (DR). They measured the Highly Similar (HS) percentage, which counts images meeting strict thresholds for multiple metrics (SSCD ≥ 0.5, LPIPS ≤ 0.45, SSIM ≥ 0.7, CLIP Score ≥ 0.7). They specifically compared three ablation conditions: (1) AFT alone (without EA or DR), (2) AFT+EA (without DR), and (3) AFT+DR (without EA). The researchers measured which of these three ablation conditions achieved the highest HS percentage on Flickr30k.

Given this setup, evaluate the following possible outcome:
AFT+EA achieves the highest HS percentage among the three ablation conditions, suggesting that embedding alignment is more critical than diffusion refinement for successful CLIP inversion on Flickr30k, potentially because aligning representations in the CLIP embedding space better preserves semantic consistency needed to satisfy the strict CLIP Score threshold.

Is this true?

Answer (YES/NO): NO